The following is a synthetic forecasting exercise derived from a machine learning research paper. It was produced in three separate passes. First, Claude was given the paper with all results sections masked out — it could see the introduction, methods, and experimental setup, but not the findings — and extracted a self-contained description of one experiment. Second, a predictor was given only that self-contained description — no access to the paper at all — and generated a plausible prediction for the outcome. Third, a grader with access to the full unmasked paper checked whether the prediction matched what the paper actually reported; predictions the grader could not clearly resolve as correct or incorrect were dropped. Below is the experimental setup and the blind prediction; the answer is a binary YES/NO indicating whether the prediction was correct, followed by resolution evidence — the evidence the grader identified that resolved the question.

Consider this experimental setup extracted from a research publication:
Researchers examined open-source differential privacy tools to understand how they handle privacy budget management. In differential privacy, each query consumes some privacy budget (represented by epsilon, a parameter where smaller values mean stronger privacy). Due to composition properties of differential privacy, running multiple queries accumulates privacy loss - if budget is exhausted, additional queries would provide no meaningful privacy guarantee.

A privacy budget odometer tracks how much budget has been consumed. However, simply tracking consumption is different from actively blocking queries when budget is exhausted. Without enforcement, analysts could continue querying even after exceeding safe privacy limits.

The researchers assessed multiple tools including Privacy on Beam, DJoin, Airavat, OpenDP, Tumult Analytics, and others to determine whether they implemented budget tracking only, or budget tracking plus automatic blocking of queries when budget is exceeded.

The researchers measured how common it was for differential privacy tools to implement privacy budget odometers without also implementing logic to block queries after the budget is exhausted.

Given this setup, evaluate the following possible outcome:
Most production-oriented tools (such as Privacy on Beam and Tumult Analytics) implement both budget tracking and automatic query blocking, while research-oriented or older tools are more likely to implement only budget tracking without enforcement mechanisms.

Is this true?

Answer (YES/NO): NO